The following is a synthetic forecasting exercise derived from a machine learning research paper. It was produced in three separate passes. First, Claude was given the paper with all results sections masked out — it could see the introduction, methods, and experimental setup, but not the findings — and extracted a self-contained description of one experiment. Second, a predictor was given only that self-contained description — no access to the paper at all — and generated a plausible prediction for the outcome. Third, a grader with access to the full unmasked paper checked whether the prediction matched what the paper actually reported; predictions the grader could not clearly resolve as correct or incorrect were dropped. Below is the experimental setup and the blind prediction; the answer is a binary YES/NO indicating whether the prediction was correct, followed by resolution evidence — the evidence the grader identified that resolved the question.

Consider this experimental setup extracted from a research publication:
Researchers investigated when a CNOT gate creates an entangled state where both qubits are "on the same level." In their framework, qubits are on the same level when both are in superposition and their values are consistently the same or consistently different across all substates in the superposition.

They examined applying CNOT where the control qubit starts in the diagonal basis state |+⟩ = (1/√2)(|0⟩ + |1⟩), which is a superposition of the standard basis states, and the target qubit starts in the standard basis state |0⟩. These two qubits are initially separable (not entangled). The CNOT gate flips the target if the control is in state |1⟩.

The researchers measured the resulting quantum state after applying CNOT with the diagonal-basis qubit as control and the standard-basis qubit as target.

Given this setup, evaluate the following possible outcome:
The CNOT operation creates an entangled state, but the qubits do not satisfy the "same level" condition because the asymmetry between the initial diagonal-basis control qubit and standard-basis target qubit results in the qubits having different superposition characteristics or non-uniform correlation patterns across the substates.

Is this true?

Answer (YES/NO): NO